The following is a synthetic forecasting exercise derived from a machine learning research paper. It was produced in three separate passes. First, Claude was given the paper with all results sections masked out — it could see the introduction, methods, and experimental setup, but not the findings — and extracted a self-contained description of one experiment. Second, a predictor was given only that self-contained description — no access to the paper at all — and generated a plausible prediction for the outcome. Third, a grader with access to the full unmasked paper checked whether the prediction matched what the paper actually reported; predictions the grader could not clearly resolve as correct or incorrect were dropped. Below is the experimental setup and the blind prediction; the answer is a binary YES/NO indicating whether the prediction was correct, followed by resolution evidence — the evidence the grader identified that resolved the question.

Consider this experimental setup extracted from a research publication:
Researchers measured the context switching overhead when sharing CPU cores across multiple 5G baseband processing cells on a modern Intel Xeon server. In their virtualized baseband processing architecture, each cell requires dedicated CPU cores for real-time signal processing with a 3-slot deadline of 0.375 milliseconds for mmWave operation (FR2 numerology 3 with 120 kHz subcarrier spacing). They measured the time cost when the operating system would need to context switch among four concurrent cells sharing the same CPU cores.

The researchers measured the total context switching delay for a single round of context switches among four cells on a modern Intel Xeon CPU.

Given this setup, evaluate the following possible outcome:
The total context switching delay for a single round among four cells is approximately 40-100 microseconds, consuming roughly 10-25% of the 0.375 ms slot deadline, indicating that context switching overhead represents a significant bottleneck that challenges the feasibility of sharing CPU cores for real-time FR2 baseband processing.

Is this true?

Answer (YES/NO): YES